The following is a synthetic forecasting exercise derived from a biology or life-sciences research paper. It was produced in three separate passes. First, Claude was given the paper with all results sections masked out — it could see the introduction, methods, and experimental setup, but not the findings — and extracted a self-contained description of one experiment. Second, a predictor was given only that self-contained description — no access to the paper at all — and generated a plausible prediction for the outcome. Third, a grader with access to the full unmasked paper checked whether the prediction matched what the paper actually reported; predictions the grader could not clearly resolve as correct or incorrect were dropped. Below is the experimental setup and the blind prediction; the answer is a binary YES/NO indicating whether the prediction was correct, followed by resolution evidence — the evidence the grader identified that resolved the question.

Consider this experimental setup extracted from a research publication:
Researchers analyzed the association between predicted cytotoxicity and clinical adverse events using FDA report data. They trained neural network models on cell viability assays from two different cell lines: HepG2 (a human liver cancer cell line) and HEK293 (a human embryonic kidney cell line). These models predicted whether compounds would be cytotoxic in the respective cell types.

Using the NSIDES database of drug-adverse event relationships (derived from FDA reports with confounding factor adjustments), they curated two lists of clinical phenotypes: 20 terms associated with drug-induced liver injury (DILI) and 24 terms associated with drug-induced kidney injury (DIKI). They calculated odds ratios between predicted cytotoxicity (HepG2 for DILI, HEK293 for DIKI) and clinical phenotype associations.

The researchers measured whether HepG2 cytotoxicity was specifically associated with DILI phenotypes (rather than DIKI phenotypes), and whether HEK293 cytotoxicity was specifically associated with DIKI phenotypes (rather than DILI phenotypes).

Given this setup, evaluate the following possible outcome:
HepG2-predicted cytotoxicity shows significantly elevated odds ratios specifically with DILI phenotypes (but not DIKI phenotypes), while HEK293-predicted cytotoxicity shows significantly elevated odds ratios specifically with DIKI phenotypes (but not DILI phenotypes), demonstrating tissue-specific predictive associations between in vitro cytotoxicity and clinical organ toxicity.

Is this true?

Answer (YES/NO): NO